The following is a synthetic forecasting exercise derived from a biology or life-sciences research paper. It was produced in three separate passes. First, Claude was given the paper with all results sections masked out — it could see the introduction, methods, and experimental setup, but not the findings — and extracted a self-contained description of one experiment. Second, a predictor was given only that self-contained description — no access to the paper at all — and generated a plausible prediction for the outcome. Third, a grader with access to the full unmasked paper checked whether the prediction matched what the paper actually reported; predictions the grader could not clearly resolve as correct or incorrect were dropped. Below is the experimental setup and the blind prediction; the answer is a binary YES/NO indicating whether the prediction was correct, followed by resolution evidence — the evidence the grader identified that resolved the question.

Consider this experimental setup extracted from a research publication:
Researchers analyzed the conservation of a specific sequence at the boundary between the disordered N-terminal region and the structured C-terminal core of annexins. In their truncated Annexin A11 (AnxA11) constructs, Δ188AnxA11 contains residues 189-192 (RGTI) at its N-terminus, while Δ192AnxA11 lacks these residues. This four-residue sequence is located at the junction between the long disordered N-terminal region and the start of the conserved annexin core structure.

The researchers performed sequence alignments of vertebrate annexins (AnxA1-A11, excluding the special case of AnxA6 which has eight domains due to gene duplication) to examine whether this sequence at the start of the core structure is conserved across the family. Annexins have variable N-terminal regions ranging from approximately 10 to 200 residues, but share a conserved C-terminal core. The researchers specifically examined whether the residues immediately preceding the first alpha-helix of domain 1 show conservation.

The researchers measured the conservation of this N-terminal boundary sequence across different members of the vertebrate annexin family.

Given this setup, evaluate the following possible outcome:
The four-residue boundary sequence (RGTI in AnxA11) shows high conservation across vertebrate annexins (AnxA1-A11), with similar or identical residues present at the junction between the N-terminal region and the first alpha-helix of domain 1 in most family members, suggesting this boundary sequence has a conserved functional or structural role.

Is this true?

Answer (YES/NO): YES